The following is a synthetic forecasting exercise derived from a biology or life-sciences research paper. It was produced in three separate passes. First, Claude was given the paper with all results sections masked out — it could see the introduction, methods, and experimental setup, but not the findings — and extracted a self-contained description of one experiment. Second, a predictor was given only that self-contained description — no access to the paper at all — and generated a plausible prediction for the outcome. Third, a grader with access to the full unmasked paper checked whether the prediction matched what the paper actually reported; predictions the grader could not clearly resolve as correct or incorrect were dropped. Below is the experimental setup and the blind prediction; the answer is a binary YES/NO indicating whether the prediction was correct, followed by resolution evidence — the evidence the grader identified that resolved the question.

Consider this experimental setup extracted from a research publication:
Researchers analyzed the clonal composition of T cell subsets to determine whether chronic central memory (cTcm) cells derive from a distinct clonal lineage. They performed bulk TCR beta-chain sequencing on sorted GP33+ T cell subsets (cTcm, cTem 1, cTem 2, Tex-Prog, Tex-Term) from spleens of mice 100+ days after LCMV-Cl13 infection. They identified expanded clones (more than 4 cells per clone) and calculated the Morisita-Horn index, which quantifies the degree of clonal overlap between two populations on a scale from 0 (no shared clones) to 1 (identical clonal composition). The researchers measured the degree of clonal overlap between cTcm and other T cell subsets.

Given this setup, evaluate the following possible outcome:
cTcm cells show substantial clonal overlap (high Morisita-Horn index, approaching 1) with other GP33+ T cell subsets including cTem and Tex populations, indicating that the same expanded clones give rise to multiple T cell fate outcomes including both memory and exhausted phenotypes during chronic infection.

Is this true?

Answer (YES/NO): NO